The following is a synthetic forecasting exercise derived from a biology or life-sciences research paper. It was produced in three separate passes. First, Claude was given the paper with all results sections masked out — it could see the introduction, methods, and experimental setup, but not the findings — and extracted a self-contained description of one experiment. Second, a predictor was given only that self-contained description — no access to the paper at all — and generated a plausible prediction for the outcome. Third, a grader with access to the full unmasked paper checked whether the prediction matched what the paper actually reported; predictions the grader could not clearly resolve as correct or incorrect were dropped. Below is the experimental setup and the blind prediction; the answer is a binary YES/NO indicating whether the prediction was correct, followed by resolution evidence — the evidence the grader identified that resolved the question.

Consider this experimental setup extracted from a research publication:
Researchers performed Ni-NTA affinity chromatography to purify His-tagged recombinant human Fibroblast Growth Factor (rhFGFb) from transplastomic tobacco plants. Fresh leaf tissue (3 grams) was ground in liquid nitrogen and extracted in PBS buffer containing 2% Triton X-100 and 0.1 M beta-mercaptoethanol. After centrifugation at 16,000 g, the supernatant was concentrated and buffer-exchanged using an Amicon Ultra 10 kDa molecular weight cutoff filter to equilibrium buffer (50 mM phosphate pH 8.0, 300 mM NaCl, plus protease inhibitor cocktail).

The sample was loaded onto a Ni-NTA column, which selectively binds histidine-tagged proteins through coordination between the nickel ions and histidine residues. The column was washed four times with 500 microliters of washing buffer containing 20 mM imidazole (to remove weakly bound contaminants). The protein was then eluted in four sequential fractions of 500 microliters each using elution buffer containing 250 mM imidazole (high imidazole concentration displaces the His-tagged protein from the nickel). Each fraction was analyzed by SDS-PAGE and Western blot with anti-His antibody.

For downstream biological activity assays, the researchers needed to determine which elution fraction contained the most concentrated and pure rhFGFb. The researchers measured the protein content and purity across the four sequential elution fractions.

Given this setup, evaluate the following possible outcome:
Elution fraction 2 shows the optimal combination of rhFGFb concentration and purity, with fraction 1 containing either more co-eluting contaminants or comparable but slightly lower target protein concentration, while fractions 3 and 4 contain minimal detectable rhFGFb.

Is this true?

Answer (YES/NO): NO